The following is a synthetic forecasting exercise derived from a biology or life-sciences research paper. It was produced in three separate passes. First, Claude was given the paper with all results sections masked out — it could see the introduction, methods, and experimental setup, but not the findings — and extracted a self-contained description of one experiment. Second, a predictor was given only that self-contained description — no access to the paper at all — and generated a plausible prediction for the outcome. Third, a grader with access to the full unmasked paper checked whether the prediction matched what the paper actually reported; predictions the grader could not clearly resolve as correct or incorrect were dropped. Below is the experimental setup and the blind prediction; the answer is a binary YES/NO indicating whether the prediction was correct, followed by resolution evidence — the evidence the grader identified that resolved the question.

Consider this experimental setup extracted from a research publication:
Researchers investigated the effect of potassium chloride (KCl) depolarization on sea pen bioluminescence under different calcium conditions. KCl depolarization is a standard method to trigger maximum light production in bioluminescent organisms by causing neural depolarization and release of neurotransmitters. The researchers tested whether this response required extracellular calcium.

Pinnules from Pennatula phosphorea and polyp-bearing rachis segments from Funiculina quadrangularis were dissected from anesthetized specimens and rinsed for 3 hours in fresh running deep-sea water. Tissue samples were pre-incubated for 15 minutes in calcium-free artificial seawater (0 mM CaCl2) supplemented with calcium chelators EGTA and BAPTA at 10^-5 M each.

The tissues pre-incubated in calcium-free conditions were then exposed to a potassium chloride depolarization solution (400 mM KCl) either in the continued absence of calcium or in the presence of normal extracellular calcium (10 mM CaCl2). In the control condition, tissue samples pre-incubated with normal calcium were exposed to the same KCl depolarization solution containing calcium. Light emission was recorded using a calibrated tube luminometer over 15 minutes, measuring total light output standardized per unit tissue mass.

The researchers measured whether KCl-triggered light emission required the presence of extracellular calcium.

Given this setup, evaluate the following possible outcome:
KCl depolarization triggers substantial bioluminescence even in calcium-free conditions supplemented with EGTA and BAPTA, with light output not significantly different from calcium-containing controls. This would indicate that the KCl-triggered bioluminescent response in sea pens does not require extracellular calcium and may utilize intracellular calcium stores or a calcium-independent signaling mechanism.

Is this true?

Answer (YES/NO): YES